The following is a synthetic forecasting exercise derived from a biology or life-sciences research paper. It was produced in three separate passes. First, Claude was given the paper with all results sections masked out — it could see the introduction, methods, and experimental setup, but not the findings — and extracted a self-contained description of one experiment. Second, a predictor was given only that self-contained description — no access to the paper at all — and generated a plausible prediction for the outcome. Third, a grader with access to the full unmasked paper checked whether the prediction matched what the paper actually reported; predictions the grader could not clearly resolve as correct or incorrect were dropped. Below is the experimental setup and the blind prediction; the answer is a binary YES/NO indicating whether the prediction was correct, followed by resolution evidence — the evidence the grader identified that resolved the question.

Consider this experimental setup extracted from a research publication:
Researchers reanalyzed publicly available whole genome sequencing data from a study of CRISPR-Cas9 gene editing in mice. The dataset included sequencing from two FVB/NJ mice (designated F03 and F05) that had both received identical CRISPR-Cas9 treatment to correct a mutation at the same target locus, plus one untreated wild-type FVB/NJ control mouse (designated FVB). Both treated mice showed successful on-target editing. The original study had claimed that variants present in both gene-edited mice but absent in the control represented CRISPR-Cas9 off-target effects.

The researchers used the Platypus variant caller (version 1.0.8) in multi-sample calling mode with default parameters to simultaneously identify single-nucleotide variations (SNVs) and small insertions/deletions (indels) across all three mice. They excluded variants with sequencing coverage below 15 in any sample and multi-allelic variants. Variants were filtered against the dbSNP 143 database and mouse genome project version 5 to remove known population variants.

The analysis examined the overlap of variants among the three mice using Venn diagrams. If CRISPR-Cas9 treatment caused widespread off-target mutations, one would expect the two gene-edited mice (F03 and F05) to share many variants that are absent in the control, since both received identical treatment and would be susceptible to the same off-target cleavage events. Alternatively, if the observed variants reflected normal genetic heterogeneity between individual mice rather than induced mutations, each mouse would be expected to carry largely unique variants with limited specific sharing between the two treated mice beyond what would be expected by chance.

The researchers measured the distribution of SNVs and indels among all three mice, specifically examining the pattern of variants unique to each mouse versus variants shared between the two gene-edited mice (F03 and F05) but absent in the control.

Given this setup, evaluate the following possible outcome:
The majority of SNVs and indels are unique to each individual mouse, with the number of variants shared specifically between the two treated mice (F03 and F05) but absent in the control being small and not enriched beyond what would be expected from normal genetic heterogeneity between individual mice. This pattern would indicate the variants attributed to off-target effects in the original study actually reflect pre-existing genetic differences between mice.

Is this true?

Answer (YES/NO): NO